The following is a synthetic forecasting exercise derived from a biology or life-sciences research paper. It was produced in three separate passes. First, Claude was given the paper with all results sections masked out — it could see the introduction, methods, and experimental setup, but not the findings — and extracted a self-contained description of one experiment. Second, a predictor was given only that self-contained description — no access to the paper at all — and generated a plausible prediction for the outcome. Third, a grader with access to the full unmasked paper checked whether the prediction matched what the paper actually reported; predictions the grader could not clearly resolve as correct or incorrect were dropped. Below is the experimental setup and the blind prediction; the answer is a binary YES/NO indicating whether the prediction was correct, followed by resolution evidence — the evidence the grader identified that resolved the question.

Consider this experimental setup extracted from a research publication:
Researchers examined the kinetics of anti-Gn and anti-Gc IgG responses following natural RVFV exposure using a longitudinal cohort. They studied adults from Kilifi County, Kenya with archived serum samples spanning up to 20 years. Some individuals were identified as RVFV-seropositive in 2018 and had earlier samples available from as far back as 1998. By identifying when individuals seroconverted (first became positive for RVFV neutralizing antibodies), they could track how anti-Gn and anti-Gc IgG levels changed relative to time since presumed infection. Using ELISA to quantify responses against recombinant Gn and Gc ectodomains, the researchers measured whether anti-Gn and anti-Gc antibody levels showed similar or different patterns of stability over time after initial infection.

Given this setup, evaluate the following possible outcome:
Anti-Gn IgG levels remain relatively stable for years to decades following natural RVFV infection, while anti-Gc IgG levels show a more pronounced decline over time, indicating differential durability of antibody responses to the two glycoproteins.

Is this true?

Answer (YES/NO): NO